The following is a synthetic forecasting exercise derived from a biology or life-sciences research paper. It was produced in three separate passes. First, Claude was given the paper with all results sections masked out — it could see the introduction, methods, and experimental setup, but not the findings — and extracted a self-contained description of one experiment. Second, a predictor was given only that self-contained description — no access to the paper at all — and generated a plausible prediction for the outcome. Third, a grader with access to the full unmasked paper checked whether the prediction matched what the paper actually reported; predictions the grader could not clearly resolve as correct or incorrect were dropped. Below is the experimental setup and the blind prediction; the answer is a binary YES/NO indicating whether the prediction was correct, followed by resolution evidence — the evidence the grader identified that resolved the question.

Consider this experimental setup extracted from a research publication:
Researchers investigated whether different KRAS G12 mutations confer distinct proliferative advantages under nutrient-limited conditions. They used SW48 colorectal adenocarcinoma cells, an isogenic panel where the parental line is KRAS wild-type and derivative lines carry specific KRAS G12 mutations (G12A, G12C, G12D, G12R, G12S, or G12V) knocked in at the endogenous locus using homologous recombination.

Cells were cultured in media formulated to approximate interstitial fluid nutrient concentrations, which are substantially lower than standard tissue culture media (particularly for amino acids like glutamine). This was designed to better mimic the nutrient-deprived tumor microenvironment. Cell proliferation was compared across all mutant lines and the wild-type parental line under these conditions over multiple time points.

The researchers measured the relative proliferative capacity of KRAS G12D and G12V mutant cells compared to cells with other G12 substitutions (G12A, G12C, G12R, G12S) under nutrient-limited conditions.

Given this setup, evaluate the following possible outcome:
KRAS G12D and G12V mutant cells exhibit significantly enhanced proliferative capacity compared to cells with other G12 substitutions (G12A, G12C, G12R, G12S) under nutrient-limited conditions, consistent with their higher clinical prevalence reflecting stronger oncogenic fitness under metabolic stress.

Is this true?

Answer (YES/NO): YES